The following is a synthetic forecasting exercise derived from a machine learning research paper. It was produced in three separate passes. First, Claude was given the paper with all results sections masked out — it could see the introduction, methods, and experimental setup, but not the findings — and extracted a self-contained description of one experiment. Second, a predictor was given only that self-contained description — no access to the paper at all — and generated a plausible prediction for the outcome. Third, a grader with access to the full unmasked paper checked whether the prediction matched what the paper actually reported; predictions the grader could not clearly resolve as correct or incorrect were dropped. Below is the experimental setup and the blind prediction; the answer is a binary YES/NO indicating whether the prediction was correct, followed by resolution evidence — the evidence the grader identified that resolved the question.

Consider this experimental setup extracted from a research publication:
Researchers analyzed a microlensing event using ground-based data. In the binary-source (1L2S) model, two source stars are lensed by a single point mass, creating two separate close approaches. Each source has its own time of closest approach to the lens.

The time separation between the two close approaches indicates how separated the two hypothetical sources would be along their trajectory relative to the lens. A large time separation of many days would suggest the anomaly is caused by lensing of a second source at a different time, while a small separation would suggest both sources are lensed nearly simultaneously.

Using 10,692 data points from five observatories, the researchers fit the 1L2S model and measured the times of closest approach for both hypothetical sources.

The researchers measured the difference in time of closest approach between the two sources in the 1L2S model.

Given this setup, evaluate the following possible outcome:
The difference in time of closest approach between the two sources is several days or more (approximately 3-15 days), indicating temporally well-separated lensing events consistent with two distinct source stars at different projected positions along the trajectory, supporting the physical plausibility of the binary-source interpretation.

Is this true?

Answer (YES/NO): NO